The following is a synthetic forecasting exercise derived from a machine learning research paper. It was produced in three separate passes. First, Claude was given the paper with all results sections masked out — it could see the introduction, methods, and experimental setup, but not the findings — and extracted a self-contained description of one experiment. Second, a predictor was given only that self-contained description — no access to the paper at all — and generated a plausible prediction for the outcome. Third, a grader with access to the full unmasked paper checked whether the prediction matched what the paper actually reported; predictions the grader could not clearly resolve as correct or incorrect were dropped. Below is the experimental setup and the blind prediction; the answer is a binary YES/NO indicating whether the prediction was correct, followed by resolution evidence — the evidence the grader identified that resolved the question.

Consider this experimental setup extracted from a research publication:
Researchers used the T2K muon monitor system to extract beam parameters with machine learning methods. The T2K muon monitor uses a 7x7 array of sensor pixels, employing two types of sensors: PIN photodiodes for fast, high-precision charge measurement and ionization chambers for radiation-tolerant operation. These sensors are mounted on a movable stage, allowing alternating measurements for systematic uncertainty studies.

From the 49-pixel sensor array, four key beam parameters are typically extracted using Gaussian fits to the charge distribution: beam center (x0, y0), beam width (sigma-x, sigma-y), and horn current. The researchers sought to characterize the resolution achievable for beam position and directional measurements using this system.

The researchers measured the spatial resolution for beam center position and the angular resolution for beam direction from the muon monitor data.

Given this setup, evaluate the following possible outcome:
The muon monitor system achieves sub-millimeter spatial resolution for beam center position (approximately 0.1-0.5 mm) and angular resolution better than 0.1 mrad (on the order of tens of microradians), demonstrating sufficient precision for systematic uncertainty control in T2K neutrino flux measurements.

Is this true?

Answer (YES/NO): NO